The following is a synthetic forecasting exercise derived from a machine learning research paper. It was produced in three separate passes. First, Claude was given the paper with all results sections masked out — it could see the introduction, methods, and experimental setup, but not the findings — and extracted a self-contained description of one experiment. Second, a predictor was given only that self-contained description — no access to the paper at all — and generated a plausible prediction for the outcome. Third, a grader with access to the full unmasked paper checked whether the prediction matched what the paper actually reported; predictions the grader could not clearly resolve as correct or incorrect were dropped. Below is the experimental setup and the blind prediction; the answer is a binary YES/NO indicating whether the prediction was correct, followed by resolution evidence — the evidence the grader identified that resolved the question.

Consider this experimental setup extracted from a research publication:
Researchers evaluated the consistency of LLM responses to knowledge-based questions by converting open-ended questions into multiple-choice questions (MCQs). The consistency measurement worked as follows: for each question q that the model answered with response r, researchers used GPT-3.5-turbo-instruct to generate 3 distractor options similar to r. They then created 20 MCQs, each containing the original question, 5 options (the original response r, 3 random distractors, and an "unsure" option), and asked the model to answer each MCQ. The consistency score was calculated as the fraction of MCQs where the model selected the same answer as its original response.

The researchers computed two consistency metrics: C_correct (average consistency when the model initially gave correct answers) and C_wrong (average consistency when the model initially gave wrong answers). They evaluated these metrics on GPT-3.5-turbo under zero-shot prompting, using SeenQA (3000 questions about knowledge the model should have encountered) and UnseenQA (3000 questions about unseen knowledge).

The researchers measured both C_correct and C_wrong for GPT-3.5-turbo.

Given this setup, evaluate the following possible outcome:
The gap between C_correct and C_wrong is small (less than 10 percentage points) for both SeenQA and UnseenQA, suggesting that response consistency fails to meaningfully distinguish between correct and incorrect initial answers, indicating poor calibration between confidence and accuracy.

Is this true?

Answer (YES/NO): NO